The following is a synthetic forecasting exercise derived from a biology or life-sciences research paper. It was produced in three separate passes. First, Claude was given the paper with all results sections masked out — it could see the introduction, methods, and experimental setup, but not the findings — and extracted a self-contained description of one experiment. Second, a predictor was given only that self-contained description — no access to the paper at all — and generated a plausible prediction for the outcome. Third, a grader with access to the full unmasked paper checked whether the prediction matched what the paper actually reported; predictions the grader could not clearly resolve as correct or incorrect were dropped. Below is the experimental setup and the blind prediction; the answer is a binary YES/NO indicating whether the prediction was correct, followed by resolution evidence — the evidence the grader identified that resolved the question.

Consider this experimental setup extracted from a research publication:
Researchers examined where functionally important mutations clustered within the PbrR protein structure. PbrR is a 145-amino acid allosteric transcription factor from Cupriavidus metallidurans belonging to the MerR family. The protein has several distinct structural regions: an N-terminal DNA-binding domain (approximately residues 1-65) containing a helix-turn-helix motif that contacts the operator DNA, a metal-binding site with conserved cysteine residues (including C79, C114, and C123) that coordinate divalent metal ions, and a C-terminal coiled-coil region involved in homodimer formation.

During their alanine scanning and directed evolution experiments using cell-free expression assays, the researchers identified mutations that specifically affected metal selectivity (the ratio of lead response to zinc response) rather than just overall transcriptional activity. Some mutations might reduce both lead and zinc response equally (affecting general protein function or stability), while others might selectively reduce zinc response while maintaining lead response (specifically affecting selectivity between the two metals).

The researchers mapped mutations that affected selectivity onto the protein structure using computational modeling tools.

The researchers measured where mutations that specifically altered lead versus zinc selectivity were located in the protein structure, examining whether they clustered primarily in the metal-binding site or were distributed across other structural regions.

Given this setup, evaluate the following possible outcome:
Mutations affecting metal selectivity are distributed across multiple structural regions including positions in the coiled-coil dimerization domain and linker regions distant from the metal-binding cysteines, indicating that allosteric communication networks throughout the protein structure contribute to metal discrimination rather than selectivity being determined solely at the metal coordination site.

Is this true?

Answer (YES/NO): YES